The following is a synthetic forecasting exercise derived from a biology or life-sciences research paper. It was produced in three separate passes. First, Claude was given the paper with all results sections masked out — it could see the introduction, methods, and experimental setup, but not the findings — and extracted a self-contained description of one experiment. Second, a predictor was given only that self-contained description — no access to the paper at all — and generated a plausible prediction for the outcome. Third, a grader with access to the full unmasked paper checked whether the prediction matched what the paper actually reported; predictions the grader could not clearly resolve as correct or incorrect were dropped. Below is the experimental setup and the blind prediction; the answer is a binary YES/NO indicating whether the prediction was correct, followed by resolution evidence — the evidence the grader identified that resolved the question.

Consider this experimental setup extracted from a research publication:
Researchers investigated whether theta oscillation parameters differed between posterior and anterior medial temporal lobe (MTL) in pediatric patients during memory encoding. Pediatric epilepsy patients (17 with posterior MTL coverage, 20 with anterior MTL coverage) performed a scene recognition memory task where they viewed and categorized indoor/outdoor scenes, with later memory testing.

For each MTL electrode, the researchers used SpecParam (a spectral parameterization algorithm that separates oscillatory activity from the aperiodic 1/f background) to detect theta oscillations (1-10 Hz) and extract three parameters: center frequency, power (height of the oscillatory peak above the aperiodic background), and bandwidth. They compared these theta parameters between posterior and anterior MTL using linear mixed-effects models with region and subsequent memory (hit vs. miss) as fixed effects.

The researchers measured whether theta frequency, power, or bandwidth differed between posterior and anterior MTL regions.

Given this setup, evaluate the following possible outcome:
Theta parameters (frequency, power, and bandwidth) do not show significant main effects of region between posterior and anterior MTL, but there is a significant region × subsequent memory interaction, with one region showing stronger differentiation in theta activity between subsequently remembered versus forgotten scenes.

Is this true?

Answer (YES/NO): NO